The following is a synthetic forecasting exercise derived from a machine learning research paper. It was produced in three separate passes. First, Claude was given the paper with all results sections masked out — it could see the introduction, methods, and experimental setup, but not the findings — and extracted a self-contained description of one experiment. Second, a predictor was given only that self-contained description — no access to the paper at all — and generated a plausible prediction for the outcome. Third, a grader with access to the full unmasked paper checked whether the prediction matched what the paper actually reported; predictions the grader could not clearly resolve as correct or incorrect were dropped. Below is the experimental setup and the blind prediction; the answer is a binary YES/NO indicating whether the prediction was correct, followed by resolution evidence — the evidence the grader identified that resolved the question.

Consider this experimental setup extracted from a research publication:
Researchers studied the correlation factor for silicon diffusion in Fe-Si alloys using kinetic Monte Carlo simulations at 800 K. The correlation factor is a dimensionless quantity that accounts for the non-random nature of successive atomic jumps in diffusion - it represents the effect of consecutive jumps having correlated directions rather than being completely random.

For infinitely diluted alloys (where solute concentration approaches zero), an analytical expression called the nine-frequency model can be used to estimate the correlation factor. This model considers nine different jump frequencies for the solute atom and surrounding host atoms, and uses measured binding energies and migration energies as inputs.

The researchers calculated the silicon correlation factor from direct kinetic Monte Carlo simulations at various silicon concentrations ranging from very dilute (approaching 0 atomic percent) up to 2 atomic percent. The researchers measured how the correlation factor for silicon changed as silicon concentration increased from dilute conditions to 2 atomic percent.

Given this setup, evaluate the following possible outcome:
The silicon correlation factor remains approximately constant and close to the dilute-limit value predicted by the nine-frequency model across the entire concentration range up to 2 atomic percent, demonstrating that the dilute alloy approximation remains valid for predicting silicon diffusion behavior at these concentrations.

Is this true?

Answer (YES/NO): NO